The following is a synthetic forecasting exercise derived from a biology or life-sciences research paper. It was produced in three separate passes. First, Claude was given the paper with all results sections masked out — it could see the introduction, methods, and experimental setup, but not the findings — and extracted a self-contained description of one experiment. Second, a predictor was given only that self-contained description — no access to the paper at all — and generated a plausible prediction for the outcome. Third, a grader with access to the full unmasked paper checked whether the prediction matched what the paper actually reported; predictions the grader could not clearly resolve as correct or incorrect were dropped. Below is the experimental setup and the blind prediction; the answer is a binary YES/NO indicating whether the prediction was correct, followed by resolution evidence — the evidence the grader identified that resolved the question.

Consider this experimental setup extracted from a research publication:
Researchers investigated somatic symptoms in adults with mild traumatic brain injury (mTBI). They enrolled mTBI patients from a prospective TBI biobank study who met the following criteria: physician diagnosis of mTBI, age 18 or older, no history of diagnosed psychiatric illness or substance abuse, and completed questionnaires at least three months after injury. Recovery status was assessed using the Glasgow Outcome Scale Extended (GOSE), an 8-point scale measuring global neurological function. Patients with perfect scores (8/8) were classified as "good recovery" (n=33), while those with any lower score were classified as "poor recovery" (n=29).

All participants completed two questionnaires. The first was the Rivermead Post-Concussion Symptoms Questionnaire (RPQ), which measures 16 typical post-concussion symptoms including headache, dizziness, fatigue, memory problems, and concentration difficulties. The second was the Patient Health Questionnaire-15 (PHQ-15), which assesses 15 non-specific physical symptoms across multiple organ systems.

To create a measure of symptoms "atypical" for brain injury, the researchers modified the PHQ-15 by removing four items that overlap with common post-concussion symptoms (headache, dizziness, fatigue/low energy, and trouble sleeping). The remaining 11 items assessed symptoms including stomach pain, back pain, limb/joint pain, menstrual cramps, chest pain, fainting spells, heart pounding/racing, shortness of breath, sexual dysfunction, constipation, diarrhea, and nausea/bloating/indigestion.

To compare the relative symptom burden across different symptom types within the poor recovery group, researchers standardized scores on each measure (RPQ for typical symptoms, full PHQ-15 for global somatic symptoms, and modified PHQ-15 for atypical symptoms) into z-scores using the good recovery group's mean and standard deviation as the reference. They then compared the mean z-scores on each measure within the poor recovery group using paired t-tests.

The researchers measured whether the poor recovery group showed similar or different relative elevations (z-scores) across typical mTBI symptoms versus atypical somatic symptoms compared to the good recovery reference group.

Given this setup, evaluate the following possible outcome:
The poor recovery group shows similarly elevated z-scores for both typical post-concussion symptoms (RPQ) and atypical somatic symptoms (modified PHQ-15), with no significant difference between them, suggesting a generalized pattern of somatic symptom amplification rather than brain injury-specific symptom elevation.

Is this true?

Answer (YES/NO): NO